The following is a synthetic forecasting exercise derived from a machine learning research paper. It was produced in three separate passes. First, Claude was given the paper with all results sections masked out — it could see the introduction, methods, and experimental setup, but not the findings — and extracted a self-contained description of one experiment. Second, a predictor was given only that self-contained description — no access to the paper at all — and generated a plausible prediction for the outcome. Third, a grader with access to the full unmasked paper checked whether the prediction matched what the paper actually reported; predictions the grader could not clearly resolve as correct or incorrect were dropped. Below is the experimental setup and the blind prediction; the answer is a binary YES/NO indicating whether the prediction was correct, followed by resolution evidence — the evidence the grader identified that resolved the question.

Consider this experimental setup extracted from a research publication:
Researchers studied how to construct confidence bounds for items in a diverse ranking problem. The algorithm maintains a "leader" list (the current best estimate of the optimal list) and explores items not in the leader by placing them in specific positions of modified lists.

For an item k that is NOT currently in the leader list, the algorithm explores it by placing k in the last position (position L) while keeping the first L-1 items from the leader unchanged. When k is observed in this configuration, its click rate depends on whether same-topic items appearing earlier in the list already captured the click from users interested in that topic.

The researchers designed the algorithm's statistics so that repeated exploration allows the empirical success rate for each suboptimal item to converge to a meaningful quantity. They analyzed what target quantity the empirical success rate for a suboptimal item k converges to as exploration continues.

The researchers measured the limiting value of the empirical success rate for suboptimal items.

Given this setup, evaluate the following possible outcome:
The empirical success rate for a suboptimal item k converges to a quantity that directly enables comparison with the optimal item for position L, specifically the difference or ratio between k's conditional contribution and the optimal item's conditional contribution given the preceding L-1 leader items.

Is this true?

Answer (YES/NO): NO